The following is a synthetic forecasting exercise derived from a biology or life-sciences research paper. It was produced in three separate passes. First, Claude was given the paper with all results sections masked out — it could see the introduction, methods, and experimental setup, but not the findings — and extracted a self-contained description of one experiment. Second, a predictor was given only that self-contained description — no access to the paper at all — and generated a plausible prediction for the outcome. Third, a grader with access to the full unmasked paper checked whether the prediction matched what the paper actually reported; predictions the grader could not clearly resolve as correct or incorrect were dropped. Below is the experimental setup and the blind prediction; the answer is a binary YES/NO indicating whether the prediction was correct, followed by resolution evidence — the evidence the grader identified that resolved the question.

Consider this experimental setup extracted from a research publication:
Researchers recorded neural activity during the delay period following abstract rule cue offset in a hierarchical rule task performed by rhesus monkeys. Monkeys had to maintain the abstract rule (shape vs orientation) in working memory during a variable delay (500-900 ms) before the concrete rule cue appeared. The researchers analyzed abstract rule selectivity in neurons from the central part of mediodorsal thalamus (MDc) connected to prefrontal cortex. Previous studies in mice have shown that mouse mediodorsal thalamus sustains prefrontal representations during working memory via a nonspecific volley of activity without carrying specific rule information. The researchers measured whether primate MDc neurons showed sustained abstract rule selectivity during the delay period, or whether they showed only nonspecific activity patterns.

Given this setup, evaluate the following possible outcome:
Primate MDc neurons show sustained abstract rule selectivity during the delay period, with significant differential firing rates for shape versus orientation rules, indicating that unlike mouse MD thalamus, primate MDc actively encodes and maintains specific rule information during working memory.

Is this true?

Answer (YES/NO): YES